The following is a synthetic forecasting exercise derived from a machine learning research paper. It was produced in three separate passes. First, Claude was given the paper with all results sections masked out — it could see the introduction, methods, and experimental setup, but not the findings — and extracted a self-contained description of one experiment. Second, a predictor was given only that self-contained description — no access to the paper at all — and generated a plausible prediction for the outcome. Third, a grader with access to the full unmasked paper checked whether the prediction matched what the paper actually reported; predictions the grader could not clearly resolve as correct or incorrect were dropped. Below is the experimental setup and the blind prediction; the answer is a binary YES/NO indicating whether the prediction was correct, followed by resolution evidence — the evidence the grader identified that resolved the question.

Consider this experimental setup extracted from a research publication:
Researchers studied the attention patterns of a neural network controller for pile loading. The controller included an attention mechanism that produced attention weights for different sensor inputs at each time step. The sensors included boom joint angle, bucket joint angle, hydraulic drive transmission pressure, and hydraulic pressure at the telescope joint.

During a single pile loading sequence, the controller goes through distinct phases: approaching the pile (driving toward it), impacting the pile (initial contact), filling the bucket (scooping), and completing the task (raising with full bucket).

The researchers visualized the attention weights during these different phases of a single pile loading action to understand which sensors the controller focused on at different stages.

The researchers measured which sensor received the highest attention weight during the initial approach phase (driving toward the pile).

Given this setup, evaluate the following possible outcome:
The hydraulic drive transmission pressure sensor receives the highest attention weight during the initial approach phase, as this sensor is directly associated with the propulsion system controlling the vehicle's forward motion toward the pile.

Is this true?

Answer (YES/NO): YES